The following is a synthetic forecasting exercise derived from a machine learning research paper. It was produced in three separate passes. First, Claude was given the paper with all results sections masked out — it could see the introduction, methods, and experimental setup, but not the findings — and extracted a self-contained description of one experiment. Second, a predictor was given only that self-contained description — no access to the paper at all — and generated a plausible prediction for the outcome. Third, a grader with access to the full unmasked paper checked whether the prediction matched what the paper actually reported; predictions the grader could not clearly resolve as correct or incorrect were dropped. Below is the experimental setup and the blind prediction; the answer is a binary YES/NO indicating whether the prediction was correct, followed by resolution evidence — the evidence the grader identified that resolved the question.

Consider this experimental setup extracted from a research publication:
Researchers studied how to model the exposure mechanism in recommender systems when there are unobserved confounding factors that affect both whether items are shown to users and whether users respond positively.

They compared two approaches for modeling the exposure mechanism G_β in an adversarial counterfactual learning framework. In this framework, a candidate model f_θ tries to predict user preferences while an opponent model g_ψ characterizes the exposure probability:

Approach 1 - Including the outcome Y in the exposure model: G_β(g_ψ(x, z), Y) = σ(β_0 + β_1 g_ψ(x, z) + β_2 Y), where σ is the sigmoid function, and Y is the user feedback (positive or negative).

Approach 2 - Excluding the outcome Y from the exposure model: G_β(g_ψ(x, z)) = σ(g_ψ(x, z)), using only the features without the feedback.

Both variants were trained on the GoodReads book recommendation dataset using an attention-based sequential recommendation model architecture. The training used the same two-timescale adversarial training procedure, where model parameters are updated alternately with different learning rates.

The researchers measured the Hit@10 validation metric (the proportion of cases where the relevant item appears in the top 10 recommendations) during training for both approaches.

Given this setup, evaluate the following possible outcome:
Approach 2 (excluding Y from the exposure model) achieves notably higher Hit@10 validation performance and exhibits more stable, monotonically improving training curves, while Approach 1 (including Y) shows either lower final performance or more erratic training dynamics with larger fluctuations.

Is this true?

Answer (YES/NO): NO